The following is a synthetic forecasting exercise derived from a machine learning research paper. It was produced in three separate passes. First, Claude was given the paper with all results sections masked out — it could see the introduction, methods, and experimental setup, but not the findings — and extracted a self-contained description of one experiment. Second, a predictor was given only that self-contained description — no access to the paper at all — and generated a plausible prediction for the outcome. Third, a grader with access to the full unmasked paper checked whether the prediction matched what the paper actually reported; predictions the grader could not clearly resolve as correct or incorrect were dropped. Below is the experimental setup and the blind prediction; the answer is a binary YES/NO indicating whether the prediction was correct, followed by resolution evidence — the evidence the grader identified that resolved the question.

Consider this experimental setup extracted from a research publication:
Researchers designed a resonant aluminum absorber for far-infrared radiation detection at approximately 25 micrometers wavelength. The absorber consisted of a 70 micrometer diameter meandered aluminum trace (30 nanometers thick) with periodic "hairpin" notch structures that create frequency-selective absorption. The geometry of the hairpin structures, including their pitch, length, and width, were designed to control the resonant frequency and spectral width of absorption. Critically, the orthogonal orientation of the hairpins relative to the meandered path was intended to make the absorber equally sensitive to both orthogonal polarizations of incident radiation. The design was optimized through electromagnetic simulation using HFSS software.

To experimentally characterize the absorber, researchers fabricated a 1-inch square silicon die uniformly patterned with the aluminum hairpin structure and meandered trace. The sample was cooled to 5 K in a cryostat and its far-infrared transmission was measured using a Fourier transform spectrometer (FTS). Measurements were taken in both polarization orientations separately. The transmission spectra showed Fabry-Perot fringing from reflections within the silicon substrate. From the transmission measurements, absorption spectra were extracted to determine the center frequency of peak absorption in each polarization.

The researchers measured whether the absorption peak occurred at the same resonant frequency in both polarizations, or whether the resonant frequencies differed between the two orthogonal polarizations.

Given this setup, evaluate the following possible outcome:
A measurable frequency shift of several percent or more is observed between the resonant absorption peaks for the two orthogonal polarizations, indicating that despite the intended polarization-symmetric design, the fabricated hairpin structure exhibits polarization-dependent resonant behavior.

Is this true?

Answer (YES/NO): YES